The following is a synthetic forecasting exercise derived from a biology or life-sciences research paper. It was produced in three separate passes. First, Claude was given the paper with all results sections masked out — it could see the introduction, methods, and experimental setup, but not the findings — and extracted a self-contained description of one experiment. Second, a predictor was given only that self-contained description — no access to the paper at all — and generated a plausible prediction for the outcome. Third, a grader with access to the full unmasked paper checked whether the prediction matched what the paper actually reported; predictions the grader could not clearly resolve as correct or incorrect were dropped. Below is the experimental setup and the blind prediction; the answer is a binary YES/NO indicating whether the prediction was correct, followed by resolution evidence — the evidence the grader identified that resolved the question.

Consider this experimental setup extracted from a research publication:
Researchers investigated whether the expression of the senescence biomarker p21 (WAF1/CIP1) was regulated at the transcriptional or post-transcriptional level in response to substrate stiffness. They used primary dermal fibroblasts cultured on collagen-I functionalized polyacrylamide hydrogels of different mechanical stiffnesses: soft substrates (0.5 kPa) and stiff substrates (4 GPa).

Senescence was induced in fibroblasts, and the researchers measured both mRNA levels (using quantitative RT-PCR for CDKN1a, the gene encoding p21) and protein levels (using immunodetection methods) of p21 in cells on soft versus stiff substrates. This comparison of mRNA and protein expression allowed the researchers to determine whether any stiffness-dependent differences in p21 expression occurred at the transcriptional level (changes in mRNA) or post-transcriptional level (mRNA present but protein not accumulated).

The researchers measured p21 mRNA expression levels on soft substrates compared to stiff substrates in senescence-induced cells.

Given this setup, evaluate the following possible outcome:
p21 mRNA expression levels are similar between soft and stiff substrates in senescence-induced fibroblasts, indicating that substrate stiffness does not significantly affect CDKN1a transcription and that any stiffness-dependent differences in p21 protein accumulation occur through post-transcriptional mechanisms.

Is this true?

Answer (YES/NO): NO